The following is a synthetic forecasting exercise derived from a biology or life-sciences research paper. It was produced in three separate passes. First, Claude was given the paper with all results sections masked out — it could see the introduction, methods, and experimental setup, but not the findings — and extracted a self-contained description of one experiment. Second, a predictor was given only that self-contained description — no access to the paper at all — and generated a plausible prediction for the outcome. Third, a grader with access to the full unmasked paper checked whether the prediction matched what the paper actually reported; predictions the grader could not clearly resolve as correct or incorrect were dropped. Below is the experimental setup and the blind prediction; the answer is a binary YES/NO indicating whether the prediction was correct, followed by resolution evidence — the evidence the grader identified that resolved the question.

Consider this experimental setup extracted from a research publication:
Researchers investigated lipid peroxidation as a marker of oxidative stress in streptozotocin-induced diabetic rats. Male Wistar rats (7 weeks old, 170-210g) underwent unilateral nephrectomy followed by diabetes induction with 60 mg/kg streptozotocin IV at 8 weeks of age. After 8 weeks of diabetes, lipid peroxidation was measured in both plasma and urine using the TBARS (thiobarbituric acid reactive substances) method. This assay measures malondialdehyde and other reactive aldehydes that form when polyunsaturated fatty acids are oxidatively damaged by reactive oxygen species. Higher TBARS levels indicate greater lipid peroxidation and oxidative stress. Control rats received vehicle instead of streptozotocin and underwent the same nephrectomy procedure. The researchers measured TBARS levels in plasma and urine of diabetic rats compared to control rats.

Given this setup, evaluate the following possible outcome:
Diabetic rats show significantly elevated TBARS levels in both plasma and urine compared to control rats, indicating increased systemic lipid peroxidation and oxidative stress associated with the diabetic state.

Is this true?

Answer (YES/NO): NO